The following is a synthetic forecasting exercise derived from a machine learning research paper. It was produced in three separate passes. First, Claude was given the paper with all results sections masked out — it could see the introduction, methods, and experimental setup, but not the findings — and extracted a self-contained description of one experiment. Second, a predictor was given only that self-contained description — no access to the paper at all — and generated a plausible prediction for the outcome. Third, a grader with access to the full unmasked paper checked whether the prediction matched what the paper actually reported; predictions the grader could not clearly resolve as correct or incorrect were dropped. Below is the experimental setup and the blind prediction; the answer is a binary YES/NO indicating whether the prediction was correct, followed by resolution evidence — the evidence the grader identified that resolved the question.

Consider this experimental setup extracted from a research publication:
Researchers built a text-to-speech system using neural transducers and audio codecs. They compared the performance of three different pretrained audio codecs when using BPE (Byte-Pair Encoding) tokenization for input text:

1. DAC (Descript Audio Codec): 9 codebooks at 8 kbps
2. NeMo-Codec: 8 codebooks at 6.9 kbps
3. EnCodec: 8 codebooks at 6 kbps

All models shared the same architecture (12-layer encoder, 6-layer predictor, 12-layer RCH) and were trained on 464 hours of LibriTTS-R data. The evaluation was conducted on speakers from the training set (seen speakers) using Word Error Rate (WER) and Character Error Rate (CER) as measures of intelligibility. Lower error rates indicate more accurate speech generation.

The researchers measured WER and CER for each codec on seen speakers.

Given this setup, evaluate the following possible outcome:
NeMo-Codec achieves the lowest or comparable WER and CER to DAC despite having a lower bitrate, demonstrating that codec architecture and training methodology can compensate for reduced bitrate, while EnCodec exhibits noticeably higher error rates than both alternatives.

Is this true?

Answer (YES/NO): NO